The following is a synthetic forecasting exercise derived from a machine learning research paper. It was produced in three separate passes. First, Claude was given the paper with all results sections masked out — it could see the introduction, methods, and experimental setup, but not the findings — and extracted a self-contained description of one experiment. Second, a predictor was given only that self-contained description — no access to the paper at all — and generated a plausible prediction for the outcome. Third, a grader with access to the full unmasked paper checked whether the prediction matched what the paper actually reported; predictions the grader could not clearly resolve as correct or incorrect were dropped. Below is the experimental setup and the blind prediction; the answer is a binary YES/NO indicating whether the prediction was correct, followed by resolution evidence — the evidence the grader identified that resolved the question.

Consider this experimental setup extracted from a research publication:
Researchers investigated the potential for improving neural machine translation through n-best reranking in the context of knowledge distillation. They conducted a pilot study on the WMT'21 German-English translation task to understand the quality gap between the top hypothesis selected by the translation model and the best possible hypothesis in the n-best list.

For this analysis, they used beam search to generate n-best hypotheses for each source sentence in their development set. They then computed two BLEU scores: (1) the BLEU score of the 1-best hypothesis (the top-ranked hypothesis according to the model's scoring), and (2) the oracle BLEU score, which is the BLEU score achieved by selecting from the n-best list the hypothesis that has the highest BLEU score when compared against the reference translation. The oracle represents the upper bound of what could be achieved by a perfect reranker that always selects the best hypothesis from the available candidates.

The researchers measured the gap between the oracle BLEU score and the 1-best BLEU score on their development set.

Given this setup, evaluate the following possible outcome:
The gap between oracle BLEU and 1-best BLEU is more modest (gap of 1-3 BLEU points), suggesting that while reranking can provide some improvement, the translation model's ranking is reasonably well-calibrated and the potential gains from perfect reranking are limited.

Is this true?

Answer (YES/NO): NO